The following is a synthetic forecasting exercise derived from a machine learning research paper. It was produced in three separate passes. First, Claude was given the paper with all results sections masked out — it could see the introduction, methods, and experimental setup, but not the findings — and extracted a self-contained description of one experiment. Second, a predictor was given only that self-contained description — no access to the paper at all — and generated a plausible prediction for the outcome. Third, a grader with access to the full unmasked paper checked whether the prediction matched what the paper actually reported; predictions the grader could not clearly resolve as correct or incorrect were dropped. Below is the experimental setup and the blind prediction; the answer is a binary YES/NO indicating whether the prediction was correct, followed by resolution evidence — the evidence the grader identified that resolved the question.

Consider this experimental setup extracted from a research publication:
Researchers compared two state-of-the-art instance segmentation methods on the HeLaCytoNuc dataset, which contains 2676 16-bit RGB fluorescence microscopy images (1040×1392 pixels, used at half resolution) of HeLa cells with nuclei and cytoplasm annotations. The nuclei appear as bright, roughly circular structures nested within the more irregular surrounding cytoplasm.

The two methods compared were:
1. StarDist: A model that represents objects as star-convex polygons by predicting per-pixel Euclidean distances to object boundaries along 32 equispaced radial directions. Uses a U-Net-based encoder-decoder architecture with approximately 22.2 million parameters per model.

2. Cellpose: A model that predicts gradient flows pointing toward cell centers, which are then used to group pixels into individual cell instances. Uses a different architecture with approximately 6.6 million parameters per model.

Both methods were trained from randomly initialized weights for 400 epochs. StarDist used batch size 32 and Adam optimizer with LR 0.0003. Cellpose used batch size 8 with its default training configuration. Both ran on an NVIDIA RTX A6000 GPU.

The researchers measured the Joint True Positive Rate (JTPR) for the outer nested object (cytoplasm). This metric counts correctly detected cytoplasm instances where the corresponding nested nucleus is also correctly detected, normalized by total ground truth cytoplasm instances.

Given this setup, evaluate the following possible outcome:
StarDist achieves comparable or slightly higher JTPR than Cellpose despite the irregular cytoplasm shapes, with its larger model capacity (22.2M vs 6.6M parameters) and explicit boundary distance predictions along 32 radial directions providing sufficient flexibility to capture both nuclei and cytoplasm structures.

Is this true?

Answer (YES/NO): NO